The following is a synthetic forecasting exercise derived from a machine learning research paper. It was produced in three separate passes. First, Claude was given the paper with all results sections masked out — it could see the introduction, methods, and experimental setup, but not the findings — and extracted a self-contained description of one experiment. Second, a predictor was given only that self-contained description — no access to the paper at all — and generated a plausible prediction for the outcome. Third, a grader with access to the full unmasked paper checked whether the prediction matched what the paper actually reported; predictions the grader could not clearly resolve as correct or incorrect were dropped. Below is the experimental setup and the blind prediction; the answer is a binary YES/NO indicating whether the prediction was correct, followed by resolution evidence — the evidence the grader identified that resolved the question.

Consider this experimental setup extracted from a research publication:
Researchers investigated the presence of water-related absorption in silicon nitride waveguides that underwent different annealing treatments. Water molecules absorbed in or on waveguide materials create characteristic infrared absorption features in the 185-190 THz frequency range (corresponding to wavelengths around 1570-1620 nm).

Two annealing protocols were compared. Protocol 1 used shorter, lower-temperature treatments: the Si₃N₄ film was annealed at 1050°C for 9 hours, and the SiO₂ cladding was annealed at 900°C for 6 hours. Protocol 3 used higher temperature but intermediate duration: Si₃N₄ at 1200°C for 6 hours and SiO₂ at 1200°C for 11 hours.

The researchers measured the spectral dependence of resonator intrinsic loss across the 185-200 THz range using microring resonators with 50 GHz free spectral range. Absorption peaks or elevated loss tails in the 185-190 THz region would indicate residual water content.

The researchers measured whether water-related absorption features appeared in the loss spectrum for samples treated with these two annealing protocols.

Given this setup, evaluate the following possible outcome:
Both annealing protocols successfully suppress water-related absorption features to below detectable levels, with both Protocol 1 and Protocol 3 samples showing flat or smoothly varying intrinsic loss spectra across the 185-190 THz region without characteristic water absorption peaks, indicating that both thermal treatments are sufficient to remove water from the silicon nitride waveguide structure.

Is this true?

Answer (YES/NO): NO